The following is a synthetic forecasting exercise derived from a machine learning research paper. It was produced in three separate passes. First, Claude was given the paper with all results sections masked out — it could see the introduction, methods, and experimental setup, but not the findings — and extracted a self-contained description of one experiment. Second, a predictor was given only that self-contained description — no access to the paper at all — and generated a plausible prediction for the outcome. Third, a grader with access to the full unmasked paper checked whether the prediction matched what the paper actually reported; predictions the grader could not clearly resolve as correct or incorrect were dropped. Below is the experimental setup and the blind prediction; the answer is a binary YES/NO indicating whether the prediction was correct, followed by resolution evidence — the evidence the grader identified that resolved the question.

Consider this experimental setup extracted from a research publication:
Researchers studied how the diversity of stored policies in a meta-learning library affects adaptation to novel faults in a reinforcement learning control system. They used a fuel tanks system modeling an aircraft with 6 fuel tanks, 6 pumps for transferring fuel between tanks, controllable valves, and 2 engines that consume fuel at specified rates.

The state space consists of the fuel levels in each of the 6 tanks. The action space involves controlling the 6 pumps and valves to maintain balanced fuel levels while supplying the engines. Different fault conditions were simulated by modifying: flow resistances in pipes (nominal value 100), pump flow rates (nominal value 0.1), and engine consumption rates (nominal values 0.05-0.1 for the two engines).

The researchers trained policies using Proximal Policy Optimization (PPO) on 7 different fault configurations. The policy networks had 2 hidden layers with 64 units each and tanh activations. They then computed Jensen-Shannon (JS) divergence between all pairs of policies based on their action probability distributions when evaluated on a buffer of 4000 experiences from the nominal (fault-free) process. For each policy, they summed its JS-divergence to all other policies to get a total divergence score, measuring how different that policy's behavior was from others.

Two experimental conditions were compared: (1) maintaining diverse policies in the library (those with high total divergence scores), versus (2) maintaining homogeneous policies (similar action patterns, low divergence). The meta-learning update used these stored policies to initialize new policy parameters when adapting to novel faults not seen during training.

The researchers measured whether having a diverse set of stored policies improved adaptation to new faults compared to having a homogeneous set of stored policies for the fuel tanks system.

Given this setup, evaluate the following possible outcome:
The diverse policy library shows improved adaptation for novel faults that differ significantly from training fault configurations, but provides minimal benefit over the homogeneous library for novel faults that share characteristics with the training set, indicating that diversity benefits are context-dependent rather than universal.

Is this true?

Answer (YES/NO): NO